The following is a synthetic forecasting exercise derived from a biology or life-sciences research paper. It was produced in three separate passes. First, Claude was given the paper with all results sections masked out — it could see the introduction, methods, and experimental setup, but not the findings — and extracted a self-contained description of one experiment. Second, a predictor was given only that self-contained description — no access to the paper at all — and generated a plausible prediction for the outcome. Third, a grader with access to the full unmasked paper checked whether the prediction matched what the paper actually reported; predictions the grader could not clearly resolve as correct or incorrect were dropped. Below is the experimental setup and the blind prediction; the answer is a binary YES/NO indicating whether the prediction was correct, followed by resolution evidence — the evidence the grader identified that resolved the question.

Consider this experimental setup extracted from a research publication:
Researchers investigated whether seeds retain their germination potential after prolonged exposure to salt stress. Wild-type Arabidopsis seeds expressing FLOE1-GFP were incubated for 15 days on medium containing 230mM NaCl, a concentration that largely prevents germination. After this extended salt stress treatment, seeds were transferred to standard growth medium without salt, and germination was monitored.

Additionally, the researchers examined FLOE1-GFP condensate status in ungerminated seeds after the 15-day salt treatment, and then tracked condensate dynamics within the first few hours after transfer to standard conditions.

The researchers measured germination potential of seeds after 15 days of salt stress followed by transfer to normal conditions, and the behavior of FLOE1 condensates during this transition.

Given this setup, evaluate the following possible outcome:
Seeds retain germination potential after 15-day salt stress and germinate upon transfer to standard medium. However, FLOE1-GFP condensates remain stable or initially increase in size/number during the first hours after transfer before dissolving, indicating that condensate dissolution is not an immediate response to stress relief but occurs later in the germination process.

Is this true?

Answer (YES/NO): NO